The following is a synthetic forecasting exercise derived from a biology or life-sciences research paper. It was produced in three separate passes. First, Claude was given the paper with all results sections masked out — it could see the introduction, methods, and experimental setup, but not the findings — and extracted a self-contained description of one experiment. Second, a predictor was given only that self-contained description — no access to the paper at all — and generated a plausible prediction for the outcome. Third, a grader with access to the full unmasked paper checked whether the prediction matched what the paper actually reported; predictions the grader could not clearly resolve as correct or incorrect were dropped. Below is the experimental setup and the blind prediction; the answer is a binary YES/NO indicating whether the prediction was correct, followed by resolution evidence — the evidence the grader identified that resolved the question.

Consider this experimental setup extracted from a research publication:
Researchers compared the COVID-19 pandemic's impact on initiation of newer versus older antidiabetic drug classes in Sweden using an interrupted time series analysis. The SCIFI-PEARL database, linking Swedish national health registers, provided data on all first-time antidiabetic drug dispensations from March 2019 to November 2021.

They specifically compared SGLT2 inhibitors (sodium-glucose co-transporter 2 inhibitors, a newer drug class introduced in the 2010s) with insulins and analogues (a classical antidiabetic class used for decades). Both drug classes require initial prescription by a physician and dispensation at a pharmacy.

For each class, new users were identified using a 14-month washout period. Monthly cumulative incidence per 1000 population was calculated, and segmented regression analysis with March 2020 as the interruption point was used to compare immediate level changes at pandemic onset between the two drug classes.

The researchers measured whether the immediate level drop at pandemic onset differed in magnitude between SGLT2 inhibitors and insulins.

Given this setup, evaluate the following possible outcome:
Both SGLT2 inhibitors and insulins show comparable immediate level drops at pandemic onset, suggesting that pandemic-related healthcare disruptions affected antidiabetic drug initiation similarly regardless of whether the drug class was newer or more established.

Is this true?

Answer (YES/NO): NO